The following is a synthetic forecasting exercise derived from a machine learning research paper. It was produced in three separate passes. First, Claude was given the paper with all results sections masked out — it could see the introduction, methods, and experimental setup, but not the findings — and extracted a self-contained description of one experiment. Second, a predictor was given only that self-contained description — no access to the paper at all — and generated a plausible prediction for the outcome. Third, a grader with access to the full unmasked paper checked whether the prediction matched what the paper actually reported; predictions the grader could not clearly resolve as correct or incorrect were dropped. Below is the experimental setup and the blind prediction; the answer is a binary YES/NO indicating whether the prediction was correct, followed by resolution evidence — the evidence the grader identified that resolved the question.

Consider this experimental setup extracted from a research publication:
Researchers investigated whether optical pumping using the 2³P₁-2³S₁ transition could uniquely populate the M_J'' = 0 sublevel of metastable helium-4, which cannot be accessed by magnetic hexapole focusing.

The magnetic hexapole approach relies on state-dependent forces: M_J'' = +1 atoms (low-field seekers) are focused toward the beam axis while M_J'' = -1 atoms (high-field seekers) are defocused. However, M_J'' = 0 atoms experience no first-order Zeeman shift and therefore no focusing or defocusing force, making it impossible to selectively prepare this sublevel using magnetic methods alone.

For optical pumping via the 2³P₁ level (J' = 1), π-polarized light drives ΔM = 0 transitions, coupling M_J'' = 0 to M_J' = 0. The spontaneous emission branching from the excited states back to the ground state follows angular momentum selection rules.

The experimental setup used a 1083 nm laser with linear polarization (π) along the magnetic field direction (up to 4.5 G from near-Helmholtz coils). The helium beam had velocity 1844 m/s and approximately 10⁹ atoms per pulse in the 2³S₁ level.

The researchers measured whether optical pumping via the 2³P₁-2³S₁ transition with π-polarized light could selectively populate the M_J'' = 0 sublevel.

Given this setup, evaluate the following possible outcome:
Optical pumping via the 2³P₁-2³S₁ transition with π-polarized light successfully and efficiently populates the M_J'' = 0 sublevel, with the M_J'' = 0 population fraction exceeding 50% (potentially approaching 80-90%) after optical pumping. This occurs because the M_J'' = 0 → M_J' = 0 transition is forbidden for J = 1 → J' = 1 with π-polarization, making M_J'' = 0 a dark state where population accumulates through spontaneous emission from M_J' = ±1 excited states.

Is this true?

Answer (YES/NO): YES